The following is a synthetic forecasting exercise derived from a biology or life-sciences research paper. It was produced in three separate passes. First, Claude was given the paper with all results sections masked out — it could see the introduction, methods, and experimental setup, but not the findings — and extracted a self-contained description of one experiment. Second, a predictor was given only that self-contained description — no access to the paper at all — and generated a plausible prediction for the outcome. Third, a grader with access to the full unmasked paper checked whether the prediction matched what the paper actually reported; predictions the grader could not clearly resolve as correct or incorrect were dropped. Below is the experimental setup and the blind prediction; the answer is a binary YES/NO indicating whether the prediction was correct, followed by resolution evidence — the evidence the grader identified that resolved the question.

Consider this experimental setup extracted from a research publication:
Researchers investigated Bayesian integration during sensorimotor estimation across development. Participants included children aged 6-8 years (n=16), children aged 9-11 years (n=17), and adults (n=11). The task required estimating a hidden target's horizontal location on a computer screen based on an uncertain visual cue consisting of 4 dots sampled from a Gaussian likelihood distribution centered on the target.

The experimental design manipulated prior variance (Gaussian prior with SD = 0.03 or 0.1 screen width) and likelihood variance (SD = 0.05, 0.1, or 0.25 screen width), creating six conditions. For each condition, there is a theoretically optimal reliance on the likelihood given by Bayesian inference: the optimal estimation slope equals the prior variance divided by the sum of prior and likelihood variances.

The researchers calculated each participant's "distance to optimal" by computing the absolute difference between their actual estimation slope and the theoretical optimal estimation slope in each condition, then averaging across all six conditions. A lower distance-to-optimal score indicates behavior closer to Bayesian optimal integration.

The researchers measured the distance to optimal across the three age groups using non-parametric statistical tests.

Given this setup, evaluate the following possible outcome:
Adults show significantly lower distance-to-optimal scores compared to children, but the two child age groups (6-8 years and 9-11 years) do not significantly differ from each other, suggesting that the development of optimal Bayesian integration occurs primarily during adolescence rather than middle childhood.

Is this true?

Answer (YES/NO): NO